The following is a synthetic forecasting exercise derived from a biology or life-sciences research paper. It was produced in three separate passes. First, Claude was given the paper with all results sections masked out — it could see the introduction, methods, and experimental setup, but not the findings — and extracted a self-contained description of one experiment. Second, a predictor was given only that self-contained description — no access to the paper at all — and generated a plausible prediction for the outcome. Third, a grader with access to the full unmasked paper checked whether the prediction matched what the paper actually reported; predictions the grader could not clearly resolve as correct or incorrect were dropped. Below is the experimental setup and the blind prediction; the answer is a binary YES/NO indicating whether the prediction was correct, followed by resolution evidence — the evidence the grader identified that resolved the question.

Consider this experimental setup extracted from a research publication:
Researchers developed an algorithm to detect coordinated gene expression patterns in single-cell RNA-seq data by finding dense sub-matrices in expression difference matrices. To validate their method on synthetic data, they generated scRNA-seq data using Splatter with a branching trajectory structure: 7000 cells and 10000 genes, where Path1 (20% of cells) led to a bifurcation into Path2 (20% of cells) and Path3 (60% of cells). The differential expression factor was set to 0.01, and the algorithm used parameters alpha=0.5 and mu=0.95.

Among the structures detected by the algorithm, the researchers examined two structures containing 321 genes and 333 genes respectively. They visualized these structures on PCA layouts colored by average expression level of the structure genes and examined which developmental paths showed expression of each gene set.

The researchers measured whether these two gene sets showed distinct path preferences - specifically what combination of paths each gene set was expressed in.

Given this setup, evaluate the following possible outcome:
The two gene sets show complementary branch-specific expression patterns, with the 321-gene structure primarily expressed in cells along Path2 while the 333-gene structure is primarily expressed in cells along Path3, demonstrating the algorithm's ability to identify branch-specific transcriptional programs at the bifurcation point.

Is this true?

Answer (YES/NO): NO